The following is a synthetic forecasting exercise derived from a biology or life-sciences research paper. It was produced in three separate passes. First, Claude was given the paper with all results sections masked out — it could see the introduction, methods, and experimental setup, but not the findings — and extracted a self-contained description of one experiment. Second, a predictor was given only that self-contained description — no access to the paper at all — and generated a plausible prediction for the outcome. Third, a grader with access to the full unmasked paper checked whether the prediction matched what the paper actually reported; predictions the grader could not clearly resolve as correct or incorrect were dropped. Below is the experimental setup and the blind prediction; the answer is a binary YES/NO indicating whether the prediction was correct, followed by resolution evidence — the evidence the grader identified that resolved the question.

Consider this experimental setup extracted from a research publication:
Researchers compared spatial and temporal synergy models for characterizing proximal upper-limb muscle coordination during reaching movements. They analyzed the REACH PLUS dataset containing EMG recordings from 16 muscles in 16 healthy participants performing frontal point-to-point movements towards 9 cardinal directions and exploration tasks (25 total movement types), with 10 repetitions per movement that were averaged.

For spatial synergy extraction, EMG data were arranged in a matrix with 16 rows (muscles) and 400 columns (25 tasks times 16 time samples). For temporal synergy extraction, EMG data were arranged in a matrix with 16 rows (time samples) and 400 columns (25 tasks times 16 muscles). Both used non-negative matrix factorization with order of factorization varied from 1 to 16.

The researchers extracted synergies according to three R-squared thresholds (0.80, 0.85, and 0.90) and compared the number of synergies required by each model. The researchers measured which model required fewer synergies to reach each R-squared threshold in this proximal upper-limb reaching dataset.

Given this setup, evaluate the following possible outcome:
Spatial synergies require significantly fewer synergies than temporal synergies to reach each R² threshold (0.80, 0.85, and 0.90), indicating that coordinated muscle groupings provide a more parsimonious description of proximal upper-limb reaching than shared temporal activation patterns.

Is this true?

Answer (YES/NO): NO